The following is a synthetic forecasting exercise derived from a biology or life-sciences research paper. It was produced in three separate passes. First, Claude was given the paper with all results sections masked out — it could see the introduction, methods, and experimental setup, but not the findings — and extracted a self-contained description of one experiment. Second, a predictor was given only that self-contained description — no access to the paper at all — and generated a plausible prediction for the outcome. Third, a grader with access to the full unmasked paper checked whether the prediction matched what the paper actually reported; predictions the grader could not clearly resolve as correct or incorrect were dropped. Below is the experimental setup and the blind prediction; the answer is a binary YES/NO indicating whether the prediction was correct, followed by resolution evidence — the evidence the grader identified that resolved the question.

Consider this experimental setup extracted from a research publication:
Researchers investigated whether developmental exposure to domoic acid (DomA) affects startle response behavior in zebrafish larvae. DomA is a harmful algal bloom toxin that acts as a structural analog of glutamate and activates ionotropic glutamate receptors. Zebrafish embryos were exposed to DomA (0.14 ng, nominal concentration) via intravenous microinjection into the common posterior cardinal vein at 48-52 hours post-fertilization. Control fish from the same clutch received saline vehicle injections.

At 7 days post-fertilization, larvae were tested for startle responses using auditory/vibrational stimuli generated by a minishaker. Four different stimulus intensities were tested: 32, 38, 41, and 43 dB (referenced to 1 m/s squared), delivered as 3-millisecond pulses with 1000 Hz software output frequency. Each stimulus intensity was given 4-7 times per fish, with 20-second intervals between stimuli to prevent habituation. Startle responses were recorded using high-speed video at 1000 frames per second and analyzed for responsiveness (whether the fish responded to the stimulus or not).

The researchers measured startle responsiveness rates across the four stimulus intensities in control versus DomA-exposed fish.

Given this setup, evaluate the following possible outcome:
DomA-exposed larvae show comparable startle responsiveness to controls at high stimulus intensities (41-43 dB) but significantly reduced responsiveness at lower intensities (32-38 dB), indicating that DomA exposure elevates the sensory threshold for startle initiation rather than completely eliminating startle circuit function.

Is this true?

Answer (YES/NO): NO